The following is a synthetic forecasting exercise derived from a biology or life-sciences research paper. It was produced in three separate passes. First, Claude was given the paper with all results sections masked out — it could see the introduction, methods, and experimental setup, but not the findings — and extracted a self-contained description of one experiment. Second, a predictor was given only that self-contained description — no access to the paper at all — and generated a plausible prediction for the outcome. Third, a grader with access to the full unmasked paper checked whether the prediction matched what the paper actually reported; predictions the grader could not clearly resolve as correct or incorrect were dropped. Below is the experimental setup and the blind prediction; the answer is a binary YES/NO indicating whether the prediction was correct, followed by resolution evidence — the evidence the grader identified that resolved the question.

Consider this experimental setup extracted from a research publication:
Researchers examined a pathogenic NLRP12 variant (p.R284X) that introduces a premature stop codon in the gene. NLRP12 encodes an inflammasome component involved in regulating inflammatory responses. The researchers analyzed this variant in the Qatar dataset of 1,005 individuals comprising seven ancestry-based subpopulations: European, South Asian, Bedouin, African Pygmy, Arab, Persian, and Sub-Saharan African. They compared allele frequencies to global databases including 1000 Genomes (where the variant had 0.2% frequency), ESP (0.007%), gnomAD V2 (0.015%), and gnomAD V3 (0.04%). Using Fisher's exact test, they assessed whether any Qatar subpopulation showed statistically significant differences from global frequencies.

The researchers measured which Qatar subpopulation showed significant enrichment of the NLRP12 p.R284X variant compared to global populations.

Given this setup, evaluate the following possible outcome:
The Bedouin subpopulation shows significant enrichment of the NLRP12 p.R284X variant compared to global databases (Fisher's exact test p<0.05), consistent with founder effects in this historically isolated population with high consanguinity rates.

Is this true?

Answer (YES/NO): NO